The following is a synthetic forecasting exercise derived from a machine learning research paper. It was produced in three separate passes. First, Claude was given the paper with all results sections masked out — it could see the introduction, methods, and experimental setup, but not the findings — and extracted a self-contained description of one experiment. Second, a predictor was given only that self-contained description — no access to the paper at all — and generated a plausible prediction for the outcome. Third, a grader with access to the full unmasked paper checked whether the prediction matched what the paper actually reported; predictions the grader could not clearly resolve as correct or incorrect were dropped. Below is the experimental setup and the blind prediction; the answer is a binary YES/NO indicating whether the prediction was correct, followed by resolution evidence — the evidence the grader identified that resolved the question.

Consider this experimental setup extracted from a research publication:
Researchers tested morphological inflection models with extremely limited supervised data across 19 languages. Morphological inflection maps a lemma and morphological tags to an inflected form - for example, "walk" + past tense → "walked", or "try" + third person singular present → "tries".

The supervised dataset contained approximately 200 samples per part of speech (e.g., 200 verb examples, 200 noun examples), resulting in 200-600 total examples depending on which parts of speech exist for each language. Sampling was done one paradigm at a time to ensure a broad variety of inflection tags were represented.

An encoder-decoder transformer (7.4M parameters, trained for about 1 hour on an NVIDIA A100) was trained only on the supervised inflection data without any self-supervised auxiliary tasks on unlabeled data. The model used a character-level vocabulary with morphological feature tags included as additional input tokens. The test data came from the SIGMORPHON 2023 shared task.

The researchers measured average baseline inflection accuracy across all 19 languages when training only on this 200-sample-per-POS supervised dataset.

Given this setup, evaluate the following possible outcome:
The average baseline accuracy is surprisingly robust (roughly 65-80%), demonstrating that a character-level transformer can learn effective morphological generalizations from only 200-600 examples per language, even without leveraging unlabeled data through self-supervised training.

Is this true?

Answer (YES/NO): NO